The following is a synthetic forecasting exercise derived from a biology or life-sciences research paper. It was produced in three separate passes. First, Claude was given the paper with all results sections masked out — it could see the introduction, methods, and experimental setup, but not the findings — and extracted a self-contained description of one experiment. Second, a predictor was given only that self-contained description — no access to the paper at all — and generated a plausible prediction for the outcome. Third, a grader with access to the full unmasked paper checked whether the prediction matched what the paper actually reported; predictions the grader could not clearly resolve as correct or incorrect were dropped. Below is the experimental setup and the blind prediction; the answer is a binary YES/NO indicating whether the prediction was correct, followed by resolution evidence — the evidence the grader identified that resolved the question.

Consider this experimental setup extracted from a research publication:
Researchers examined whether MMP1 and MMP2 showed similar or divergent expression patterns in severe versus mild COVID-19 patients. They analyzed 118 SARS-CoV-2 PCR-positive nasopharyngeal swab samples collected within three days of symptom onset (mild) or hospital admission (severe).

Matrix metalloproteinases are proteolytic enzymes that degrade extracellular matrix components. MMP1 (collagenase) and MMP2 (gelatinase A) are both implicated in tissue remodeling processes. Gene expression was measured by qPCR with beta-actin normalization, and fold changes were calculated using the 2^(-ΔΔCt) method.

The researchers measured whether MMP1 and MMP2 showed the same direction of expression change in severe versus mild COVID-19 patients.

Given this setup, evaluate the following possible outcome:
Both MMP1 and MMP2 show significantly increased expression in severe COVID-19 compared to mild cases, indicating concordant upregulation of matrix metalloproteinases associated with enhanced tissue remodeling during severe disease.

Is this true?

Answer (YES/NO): NO